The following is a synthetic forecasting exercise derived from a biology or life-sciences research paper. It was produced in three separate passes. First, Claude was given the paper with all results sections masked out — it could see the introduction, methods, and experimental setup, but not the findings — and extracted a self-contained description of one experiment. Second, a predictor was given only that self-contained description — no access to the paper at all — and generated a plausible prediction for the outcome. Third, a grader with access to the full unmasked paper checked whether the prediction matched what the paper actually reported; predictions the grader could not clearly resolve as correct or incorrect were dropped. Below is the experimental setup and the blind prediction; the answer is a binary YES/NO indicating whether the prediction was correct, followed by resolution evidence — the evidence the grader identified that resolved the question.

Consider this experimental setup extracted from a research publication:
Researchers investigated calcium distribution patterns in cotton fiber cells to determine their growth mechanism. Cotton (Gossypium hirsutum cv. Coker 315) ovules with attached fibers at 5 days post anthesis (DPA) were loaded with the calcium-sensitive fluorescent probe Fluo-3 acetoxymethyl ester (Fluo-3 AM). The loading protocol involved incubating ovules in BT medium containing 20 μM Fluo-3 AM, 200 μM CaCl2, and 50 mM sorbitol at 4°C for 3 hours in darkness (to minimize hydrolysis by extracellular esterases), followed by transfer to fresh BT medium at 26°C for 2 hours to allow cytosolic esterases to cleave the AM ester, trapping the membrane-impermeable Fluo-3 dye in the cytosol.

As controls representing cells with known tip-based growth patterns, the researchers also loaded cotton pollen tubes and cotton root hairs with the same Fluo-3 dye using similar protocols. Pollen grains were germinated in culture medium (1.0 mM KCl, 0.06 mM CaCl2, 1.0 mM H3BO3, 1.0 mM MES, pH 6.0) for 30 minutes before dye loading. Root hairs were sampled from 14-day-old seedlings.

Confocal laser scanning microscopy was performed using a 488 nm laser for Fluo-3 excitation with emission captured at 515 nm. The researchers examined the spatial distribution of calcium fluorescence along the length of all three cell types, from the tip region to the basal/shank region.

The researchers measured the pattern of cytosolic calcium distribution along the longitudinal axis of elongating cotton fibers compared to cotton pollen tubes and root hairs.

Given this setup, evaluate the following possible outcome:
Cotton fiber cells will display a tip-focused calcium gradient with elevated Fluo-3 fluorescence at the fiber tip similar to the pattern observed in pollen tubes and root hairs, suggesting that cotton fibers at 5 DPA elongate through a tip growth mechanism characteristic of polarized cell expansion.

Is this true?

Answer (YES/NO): NO